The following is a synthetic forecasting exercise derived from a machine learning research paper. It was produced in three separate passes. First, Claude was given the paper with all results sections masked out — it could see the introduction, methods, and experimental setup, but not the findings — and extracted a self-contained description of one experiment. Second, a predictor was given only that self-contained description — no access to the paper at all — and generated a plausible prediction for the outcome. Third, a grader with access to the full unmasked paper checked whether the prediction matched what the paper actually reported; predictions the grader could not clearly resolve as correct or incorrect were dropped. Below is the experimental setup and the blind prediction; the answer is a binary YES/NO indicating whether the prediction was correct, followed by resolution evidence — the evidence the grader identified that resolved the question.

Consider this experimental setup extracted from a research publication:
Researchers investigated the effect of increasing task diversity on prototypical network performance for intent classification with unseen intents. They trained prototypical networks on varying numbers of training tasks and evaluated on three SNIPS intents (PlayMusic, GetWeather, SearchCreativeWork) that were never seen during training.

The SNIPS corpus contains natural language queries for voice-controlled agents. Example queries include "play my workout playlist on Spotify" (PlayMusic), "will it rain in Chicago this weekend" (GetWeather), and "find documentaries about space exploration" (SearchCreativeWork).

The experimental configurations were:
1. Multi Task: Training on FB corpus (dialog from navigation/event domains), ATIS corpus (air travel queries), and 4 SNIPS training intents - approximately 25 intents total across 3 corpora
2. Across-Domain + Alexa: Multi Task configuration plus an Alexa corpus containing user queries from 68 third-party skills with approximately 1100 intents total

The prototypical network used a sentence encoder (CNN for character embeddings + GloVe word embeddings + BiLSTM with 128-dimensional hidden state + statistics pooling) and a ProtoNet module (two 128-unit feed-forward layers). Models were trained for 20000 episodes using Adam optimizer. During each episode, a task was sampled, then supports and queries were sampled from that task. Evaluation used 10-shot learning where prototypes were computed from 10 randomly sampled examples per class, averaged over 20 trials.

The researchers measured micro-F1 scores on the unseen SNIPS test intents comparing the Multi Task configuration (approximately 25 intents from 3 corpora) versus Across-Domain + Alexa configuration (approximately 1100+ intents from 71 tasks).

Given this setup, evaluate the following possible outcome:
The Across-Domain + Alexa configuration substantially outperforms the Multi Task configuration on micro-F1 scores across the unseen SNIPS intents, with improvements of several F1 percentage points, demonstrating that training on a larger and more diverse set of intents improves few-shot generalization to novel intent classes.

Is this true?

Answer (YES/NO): YES